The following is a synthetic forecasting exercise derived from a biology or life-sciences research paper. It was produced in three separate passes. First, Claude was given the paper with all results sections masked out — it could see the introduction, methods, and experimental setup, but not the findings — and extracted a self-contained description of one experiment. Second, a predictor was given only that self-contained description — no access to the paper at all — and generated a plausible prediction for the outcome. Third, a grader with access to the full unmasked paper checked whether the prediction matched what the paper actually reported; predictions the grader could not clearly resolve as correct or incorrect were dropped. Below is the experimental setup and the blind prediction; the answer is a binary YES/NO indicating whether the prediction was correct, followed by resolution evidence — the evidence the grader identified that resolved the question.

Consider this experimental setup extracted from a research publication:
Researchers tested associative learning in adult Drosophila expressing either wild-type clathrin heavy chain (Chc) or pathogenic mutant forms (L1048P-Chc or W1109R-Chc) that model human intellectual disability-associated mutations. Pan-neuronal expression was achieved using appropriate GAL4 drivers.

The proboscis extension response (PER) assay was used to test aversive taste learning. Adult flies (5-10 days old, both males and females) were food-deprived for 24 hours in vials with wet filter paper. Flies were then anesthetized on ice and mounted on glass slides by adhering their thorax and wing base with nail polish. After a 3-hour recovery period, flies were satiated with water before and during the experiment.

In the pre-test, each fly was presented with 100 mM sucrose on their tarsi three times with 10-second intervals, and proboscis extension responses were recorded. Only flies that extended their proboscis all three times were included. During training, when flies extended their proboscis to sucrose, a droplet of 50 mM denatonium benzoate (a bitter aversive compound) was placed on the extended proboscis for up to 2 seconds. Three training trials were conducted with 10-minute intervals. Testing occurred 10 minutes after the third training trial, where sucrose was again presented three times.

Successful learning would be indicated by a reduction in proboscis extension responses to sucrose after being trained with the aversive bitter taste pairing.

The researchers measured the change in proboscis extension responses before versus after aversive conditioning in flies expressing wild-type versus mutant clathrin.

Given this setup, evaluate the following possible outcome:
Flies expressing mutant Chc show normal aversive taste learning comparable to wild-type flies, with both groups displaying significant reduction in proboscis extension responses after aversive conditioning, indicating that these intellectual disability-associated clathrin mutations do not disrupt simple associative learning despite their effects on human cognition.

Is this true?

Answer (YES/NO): NO